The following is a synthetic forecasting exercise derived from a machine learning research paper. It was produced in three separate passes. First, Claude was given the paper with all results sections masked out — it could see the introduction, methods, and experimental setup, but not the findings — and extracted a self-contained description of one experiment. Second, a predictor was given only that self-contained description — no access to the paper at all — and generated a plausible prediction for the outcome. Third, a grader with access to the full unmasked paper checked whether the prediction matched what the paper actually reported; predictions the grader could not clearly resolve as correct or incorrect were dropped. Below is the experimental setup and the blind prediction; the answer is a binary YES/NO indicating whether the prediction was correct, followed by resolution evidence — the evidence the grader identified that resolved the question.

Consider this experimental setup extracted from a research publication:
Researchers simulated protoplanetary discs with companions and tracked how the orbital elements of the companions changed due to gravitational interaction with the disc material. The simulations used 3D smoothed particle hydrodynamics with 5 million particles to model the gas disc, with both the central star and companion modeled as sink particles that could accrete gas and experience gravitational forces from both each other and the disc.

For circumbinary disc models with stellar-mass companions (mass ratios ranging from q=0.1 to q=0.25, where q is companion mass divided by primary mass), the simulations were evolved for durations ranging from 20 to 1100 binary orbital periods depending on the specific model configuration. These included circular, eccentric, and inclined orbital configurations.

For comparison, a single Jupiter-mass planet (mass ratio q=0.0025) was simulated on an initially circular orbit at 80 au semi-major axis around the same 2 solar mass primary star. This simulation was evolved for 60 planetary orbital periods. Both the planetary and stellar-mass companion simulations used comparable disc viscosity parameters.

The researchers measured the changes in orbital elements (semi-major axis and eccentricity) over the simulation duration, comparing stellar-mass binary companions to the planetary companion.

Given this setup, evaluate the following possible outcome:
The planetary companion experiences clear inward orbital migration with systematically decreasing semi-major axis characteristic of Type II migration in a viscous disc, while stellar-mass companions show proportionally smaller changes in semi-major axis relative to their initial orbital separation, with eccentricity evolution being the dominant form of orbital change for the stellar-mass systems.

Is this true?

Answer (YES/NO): NO